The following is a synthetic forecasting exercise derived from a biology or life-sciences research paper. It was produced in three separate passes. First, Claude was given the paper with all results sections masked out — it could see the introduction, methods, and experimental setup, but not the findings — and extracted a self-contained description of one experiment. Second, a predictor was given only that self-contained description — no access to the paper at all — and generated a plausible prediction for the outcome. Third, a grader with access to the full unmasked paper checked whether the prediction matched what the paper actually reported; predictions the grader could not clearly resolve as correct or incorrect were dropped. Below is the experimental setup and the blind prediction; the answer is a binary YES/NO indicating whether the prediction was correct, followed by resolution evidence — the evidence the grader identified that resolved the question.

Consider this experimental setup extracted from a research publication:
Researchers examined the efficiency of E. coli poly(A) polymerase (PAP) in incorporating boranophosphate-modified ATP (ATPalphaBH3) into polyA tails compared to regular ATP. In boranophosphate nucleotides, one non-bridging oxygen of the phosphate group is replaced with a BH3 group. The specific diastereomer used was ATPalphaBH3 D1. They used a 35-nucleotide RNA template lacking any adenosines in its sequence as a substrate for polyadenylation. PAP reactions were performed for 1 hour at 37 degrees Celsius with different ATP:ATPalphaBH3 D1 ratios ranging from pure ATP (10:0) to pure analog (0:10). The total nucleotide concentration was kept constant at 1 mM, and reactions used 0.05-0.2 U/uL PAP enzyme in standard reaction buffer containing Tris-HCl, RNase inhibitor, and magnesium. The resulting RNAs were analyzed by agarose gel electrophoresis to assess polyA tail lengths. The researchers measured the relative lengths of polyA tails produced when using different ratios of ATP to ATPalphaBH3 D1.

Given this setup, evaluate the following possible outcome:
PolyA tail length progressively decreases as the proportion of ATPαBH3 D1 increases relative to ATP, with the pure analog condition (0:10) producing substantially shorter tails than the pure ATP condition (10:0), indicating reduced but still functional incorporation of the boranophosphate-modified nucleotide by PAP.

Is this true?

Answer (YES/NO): YES